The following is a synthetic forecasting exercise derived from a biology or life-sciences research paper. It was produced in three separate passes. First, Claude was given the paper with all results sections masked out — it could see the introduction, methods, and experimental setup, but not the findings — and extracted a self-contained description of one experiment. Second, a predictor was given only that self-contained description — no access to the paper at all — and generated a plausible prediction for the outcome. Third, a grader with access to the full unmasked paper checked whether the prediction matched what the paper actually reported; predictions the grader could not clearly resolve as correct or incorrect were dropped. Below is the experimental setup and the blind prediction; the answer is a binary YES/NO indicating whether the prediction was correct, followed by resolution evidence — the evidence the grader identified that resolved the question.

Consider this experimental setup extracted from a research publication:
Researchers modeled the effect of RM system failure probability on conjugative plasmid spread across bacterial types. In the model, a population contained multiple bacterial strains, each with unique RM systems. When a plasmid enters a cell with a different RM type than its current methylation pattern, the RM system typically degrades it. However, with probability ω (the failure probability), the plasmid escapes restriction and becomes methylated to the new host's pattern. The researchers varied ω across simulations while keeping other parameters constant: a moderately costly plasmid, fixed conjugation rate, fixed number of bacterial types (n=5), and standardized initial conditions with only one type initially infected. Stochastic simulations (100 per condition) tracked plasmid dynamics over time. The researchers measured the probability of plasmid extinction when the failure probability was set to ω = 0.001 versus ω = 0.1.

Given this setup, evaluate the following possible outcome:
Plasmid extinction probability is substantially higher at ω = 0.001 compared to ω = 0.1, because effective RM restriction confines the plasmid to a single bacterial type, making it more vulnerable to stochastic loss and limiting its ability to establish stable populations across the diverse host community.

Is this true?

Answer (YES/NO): YES